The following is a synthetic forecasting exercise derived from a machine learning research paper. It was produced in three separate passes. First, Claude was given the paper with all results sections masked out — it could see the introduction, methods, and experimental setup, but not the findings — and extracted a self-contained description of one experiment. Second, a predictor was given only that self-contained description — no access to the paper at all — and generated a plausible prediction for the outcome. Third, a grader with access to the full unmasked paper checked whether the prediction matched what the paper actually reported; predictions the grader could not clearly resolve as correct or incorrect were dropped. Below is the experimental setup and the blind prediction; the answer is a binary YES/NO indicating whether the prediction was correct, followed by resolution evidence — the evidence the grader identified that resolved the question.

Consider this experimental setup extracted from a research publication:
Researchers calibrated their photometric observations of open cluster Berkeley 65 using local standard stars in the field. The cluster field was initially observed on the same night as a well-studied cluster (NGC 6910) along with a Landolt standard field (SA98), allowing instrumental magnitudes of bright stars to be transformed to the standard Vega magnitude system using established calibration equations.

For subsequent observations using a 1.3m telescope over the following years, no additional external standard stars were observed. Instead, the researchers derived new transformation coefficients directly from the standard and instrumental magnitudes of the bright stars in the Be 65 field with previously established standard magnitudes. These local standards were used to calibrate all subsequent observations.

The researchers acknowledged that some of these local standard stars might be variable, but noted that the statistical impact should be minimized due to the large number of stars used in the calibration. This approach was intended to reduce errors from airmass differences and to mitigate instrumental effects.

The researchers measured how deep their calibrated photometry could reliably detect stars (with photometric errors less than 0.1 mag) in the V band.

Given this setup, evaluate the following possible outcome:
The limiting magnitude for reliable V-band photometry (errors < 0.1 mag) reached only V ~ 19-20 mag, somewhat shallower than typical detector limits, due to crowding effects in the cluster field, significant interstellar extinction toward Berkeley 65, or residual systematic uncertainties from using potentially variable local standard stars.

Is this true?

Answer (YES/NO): NO